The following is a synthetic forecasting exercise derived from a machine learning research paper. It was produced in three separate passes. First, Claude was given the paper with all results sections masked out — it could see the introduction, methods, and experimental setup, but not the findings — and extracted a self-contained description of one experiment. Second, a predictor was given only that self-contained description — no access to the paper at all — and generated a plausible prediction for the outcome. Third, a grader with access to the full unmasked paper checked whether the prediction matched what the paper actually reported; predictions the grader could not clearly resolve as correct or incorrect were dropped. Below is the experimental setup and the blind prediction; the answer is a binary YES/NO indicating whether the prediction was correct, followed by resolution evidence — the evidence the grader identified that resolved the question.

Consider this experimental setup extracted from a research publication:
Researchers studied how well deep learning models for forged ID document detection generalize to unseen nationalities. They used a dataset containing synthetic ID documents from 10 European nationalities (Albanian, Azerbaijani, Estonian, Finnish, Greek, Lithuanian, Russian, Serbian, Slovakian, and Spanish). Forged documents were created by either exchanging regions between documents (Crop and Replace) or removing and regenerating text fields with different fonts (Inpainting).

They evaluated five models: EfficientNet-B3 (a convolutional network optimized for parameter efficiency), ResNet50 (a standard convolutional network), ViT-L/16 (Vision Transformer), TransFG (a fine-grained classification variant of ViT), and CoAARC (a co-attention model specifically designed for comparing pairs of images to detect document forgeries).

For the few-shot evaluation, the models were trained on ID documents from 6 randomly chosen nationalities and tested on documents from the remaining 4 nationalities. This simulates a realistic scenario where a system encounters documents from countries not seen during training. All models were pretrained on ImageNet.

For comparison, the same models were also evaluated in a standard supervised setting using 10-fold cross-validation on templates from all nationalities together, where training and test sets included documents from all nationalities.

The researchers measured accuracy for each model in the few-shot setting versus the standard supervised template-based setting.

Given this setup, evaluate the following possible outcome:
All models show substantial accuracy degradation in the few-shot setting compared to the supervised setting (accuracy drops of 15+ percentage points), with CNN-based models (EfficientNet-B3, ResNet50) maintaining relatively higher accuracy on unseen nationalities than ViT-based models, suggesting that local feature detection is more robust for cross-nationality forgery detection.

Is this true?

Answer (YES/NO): NO